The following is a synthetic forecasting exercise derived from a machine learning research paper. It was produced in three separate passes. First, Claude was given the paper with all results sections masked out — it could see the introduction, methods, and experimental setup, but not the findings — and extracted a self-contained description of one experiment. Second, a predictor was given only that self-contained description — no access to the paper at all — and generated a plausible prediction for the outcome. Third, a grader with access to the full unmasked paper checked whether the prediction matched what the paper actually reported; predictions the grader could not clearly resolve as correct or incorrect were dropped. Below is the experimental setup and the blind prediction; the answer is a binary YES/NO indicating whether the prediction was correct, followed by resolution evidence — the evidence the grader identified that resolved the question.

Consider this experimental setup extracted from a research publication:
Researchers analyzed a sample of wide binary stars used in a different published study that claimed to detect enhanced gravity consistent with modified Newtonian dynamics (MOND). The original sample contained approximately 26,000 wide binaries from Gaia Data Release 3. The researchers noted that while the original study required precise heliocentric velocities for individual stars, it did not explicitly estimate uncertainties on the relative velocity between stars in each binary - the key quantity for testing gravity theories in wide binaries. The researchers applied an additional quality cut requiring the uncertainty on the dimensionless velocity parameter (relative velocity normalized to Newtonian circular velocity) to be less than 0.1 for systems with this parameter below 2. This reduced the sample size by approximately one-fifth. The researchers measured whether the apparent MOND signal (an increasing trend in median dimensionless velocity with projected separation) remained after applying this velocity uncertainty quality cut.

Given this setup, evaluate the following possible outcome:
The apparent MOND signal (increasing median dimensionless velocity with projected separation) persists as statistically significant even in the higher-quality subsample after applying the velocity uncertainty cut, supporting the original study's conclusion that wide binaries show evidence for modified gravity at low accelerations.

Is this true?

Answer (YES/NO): NO